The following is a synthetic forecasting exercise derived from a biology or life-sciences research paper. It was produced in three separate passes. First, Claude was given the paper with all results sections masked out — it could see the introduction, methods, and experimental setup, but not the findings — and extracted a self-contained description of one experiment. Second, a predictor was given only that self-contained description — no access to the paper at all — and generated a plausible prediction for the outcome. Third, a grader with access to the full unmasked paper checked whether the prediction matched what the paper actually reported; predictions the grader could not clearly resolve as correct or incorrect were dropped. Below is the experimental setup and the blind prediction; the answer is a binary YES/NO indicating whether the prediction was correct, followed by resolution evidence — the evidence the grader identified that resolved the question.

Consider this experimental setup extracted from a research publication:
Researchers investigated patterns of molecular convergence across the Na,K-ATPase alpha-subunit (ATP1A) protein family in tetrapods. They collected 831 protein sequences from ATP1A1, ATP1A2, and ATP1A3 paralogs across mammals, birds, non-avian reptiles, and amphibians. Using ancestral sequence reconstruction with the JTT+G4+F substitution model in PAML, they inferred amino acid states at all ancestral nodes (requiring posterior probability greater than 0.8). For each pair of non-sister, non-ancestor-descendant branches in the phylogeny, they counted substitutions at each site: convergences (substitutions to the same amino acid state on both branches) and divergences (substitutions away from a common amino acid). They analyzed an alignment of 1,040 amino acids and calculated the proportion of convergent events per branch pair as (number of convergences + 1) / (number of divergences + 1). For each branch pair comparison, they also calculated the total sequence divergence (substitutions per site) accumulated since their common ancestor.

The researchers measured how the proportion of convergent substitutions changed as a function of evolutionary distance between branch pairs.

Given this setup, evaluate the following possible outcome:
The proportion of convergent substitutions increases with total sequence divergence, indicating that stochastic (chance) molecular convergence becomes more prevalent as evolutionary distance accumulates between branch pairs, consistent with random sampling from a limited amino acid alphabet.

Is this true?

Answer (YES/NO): NO